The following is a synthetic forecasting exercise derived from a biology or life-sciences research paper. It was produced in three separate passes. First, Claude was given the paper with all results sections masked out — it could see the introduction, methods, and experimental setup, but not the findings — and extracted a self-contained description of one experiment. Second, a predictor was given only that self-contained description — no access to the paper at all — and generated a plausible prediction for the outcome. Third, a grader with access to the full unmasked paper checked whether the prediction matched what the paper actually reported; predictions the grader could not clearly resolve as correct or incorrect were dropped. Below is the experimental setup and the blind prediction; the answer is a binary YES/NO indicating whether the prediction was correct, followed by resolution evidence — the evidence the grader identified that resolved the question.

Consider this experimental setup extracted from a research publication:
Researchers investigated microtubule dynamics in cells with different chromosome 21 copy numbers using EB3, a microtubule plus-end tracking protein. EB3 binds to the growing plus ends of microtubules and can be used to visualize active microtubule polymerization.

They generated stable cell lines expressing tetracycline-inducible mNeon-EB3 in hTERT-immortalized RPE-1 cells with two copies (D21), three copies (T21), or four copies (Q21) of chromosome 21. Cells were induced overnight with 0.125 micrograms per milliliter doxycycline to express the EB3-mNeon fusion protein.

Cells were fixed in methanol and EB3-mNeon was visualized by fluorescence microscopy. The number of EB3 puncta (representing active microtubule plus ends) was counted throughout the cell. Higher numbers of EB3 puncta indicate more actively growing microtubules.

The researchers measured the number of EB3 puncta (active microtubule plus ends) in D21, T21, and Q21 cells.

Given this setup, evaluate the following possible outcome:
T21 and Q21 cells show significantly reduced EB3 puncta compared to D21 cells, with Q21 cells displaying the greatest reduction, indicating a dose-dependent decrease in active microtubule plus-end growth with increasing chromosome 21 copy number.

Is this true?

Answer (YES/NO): NO